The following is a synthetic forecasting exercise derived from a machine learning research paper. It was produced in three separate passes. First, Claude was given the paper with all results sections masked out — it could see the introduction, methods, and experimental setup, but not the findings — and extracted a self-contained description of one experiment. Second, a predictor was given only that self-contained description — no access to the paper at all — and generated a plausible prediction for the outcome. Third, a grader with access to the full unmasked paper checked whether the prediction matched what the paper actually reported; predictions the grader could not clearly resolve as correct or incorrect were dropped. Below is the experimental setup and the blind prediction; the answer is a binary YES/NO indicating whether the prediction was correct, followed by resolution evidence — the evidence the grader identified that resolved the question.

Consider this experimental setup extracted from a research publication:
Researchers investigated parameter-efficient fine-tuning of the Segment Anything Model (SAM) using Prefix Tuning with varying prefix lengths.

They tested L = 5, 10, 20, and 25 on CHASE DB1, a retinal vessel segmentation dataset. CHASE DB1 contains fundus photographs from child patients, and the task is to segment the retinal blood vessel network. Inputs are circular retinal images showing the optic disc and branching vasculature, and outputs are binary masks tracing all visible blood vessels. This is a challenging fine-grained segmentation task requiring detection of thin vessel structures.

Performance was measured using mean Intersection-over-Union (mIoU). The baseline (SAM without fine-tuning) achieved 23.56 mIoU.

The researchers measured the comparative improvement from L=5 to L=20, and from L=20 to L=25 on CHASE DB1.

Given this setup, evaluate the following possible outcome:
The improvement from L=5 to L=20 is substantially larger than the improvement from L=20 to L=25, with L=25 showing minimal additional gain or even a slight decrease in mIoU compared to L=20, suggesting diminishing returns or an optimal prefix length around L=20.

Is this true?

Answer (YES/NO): YES